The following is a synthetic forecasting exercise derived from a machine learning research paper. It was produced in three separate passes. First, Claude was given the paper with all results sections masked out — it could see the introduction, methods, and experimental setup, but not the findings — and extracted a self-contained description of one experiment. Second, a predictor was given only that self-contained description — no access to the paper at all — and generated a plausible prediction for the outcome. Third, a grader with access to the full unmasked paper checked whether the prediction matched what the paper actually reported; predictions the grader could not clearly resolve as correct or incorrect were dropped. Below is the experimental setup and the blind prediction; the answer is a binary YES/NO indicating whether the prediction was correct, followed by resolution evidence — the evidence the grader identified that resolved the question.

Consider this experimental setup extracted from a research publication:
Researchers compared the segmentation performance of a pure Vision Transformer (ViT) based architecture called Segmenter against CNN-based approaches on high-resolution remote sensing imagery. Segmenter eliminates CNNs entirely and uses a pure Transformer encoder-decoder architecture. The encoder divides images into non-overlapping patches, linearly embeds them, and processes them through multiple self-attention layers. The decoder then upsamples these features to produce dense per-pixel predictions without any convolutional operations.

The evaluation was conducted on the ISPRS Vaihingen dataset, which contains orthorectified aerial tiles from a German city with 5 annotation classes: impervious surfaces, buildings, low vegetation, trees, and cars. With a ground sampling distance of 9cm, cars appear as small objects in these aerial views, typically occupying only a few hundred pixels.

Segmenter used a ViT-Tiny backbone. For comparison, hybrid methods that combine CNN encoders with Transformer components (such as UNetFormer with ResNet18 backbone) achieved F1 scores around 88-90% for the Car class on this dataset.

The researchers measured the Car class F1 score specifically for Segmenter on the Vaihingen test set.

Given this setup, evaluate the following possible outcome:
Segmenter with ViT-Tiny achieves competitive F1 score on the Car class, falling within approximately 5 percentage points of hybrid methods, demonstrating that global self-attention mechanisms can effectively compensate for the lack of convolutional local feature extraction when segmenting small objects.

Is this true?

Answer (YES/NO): NO